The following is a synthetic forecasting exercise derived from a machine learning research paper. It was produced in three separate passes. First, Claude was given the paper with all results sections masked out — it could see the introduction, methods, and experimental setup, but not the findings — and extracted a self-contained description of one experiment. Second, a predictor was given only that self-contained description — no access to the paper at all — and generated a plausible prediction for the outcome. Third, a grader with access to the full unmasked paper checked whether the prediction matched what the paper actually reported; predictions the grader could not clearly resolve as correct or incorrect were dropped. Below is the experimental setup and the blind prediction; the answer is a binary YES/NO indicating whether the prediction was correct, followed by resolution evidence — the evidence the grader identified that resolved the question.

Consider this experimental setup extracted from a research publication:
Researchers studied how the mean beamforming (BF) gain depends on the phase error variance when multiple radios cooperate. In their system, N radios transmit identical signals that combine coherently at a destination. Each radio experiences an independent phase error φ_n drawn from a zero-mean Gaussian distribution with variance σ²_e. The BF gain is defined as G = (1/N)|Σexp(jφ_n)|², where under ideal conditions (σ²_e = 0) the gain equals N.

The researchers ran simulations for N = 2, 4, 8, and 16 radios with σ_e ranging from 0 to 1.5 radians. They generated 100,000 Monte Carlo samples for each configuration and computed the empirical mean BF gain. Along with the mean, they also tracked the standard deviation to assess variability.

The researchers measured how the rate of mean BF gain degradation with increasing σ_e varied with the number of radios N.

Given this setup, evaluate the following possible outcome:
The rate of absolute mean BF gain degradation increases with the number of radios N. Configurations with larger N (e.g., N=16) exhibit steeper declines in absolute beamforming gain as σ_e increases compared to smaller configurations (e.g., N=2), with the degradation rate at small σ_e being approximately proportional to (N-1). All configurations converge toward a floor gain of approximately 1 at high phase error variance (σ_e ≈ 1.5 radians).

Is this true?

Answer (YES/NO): NO